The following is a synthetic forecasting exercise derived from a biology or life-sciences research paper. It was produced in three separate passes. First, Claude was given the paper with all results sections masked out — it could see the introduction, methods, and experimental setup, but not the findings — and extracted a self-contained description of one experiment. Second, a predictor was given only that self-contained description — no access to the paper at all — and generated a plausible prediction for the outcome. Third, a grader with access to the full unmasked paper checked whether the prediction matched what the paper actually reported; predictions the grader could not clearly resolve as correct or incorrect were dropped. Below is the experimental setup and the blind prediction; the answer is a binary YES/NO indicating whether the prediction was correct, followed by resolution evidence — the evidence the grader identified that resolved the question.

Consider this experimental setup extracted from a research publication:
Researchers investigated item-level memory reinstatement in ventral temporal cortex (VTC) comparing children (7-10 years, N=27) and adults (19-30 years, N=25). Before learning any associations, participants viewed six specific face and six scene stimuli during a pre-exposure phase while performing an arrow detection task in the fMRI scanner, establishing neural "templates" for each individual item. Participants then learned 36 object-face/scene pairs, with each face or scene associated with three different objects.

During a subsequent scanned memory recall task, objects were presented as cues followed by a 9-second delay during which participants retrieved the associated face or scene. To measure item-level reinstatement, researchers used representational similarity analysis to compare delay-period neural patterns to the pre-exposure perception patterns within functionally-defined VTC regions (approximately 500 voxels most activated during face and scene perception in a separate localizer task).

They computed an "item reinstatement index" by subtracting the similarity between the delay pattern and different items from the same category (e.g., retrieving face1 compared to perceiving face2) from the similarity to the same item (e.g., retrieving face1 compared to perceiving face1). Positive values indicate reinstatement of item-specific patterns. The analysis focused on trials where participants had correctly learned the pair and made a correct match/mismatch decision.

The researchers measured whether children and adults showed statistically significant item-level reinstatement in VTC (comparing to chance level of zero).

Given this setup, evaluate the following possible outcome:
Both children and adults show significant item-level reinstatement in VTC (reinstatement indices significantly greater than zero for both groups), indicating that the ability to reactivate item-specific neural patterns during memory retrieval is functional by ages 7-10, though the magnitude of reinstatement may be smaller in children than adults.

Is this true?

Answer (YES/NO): NO